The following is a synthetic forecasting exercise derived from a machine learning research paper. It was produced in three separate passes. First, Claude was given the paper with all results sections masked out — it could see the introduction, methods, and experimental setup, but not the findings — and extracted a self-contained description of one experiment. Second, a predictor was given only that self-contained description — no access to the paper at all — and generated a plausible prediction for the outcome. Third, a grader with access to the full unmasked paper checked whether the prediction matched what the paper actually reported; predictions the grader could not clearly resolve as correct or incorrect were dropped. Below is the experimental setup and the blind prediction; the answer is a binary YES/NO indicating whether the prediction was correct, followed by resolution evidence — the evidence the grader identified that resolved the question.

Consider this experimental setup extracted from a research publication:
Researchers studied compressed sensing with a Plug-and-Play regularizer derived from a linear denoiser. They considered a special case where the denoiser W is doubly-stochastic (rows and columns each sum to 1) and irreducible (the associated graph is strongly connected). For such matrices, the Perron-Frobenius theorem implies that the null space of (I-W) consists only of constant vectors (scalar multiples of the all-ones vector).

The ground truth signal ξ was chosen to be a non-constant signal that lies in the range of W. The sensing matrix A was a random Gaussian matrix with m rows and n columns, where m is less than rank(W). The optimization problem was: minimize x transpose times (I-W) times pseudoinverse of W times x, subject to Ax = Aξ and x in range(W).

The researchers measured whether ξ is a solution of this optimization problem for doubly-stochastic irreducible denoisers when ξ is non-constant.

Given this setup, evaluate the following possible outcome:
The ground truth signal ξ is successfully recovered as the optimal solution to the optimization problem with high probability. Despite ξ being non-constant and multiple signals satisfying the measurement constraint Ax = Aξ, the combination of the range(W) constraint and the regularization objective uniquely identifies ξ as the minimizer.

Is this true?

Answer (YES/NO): NO